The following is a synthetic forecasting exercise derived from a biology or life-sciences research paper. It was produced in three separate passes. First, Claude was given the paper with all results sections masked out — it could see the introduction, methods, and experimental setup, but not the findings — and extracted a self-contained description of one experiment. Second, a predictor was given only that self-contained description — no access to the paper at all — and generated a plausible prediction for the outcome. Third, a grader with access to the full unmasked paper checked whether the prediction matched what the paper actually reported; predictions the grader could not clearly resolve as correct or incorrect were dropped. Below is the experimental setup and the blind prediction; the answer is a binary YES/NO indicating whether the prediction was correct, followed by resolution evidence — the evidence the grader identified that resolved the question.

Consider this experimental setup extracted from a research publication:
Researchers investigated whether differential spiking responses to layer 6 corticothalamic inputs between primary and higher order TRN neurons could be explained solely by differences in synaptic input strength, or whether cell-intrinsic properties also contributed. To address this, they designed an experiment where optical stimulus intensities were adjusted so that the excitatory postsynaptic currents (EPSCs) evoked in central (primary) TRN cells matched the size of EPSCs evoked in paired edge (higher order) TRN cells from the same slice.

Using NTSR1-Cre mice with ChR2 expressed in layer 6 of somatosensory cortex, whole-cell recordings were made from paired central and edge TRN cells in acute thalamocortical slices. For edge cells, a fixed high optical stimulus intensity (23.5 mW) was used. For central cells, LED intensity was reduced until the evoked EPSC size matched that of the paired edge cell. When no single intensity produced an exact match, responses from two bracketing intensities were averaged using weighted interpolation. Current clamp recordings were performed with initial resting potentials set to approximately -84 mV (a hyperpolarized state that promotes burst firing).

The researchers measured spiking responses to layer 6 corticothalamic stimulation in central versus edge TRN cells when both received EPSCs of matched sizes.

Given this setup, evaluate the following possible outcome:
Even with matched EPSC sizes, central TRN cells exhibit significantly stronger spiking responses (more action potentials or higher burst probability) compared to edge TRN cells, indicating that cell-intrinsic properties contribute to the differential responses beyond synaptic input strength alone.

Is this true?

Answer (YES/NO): YES